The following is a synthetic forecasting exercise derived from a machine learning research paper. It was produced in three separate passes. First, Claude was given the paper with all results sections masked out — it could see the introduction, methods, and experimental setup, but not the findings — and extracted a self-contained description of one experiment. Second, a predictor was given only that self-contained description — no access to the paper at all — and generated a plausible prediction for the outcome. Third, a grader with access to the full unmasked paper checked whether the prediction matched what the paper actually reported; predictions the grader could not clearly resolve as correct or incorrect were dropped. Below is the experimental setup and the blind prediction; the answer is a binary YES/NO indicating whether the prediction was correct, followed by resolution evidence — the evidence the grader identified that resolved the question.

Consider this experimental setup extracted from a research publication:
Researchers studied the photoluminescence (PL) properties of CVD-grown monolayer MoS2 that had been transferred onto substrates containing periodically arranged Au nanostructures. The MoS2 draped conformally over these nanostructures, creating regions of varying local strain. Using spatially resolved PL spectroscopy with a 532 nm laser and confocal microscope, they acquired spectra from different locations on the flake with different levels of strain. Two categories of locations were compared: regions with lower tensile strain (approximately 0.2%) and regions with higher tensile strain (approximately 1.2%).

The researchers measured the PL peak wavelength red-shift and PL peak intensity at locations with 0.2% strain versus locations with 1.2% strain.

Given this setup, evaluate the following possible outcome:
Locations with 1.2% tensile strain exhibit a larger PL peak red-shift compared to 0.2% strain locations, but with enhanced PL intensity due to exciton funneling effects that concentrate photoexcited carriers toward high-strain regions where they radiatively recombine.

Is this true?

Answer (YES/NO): NO